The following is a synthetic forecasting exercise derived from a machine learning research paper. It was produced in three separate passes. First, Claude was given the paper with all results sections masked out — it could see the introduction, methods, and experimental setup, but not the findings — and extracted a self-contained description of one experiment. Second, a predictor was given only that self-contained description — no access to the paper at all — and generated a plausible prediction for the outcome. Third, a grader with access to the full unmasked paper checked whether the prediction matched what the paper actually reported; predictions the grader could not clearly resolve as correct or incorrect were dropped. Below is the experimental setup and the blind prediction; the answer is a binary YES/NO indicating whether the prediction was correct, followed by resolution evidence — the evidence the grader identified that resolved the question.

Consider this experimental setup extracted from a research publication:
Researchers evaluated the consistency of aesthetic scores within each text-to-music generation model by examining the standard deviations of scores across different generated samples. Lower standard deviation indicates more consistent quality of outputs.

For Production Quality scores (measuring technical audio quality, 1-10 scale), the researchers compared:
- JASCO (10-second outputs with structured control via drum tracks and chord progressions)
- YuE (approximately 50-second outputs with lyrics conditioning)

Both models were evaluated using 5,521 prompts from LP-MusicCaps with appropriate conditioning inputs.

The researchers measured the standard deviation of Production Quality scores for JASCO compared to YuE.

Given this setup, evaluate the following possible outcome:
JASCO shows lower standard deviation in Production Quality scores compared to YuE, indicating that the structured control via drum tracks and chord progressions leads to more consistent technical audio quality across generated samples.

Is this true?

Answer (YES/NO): YES